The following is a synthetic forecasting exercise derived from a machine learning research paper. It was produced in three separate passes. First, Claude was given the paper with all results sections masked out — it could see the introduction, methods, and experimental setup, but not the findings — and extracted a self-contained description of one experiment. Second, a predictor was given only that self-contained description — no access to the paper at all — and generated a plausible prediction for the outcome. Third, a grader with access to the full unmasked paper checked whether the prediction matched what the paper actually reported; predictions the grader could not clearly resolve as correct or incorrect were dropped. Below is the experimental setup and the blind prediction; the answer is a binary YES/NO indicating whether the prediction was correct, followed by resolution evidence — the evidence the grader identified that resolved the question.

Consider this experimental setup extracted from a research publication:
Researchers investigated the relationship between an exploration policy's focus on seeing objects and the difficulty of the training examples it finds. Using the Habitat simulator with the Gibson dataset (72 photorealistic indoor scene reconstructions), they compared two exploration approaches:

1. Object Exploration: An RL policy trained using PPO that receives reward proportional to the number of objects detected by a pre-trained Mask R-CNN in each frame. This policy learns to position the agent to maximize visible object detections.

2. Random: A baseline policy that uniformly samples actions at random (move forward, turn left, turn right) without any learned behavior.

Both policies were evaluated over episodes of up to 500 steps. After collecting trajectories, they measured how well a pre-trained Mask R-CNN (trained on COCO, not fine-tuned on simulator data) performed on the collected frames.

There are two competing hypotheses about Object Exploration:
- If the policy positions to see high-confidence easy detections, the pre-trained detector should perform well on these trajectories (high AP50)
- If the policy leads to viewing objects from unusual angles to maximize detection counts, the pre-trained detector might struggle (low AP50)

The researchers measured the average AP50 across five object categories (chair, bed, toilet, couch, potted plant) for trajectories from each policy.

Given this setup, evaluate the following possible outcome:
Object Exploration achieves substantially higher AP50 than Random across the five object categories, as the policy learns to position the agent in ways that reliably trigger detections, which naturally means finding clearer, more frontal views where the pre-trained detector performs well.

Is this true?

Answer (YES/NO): NO